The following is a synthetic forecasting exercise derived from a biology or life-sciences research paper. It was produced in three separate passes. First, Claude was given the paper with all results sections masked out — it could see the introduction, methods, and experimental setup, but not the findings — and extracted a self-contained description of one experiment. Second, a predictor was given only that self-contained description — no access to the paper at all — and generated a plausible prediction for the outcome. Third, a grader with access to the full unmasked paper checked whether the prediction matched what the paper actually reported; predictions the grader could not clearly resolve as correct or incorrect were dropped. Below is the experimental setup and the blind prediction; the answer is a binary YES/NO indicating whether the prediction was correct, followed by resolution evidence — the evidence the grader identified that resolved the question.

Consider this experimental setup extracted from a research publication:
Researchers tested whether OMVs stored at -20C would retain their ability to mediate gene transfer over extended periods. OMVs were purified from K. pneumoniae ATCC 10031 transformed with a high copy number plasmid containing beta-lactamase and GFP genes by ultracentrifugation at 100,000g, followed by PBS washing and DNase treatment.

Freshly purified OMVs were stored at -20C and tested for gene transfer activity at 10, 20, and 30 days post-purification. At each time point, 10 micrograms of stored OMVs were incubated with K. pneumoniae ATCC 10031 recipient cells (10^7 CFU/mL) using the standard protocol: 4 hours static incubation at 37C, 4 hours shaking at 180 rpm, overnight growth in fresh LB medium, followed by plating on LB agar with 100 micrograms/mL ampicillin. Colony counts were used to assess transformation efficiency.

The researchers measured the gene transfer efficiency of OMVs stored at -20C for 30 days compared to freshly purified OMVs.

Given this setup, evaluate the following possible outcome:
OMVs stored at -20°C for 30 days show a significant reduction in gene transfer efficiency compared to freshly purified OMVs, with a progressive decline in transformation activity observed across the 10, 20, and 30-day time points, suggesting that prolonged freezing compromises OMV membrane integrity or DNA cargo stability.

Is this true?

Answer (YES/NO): YES